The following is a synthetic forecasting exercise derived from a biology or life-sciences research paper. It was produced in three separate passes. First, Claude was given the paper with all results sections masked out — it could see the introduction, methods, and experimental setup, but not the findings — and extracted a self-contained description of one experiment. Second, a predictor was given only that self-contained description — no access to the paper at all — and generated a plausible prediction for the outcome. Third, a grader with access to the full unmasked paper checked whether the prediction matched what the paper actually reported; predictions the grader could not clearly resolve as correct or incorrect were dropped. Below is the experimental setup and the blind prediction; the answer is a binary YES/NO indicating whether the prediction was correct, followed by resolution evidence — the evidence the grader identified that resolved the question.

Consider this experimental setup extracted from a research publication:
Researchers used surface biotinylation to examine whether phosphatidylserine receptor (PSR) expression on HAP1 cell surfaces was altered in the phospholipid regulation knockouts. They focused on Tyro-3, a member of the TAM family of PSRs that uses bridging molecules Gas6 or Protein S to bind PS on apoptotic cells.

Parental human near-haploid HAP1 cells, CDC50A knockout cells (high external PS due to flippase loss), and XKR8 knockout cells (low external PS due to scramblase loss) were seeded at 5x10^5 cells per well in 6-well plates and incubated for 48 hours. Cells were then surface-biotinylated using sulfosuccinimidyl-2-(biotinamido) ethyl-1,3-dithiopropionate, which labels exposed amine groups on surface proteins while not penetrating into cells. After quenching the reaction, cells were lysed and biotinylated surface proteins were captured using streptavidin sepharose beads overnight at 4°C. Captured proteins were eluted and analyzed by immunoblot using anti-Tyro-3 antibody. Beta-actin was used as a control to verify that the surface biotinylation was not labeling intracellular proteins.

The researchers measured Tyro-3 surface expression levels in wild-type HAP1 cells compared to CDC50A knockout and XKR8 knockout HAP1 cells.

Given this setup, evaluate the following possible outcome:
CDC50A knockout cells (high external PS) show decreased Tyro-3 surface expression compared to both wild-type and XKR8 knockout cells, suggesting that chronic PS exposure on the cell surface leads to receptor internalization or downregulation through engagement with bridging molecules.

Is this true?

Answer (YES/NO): YES